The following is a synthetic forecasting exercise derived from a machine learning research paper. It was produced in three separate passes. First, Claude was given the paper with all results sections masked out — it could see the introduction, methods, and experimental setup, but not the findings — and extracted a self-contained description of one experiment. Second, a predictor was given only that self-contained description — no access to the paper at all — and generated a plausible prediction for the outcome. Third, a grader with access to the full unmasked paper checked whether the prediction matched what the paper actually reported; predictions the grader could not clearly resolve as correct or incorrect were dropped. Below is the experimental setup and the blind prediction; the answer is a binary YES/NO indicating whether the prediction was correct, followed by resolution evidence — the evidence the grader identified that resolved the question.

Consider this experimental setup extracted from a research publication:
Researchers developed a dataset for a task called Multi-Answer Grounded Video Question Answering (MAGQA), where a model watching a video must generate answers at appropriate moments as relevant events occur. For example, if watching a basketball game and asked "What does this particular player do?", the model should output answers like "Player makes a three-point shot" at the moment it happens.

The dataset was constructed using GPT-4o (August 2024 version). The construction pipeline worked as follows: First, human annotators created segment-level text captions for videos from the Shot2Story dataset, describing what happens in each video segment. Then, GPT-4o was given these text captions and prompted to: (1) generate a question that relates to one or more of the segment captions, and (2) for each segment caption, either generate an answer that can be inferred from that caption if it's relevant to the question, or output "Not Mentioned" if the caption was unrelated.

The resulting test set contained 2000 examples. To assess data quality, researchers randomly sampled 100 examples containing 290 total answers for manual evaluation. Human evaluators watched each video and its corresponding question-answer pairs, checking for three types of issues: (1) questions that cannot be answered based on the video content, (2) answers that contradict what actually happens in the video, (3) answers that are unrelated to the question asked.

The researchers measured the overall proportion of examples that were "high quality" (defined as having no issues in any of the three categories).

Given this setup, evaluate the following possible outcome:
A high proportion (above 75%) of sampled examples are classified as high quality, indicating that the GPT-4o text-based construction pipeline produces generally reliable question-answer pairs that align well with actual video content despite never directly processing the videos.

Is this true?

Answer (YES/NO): YES